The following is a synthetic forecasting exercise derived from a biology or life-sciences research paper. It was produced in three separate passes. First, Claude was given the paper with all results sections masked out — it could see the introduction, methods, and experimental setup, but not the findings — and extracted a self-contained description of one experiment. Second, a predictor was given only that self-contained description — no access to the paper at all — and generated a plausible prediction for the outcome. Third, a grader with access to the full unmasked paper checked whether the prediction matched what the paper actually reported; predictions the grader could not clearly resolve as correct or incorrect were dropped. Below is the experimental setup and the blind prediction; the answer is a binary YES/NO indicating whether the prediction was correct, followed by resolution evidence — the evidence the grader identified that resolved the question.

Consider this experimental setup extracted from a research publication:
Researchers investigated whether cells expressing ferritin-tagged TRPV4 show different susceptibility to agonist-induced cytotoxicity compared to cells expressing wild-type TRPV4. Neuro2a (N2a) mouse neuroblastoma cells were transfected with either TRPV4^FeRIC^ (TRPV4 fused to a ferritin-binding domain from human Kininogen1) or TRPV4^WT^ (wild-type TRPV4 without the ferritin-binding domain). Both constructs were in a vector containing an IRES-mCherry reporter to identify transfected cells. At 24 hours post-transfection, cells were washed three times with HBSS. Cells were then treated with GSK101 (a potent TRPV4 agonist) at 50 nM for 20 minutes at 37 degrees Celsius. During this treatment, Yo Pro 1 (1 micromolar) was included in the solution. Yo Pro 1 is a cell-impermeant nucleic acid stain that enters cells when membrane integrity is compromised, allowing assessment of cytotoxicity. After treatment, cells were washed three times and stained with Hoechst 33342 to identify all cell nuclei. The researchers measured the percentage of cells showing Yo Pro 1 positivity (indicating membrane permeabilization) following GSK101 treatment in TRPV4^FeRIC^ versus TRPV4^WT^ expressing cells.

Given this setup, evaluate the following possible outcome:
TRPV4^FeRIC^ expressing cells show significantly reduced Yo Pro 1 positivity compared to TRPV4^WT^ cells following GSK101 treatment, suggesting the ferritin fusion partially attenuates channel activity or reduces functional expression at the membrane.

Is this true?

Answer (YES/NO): NO